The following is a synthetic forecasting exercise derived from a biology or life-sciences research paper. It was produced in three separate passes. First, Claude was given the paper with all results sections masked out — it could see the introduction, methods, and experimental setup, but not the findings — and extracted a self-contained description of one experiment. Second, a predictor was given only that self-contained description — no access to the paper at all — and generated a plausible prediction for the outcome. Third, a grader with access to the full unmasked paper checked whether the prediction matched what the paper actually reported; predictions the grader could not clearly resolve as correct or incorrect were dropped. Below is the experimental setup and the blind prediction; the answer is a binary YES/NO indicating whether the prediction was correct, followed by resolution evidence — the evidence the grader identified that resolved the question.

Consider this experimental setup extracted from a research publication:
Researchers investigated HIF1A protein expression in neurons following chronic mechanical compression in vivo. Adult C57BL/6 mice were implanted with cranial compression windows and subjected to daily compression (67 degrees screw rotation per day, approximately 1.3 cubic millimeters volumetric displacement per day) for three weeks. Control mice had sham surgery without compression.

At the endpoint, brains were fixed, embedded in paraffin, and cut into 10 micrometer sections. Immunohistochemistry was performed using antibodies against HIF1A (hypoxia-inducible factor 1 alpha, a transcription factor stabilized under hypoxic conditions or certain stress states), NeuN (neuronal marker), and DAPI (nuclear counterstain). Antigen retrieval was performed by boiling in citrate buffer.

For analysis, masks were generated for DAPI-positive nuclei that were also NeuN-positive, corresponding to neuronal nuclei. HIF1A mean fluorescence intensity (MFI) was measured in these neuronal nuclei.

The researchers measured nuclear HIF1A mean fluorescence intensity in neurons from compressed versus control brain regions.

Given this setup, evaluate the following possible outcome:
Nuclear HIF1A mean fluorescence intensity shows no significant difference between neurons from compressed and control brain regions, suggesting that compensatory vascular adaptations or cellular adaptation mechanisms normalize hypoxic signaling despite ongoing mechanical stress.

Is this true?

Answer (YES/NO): NO